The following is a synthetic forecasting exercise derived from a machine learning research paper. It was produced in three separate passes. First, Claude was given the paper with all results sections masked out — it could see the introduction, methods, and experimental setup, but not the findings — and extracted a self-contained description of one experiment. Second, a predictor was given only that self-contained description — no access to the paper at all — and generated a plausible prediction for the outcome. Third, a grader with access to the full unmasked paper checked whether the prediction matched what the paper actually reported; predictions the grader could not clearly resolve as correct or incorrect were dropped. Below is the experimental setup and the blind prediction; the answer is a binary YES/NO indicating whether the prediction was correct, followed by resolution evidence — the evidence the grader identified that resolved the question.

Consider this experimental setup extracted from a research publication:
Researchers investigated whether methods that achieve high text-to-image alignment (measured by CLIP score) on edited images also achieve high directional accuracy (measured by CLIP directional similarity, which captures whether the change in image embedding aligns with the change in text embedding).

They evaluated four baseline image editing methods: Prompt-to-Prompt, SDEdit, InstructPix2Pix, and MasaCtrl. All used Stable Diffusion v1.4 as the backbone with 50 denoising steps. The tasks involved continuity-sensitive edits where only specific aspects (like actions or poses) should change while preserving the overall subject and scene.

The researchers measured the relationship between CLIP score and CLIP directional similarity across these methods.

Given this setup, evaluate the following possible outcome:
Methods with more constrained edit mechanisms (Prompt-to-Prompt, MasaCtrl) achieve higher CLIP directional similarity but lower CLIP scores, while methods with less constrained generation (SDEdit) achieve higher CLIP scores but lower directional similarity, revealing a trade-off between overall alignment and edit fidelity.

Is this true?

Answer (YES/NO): NO